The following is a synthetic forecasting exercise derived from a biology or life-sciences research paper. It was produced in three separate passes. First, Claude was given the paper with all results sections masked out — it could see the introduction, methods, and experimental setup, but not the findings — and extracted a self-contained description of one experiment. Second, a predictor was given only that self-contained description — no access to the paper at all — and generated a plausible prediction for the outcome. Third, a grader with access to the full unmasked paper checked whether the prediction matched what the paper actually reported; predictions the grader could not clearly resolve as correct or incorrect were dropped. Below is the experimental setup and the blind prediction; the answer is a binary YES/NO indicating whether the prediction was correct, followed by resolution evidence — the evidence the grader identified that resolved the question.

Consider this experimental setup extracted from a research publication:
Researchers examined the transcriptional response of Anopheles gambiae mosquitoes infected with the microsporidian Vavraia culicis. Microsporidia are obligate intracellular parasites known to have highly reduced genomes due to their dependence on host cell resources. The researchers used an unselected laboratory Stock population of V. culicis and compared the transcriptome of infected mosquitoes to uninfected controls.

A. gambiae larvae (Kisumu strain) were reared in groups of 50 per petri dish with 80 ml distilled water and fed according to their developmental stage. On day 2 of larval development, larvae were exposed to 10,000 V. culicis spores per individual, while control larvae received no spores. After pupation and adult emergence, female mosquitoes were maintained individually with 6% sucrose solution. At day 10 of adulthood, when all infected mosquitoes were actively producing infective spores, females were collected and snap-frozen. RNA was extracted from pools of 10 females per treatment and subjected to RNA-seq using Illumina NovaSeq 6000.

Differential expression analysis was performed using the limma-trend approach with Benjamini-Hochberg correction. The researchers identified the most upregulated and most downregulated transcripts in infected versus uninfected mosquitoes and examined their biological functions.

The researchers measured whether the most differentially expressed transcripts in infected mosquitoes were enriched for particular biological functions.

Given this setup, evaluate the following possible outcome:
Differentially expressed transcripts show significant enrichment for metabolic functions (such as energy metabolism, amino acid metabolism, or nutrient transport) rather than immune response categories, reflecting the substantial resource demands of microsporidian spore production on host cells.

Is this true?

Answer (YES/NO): YES